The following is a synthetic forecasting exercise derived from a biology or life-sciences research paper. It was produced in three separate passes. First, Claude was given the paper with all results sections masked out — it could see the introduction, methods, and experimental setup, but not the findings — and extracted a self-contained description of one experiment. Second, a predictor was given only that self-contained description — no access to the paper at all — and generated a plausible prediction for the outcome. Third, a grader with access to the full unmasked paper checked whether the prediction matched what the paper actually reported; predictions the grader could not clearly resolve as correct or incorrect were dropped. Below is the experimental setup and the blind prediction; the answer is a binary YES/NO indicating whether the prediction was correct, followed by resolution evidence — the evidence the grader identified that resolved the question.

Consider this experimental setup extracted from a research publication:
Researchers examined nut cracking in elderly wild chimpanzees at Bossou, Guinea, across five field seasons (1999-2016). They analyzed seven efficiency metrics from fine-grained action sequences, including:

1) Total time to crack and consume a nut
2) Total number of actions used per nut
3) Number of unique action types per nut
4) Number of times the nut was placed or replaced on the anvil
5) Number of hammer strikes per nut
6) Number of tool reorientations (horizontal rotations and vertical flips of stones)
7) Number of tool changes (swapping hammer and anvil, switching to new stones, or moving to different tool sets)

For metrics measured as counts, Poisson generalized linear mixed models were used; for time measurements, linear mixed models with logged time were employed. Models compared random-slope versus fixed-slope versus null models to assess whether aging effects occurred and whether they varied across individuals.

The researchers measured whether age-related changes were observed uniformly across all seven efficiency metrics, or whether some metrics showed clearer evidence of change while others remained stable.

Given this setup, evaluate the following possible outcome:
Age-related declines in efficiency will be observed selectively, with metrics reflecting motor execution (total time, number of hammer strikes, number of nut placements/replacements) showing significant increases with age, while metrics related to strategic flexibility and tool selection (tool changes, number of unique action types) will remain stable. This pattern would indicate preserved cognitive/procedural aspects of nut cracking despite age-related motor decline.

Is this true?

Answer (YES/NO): NO